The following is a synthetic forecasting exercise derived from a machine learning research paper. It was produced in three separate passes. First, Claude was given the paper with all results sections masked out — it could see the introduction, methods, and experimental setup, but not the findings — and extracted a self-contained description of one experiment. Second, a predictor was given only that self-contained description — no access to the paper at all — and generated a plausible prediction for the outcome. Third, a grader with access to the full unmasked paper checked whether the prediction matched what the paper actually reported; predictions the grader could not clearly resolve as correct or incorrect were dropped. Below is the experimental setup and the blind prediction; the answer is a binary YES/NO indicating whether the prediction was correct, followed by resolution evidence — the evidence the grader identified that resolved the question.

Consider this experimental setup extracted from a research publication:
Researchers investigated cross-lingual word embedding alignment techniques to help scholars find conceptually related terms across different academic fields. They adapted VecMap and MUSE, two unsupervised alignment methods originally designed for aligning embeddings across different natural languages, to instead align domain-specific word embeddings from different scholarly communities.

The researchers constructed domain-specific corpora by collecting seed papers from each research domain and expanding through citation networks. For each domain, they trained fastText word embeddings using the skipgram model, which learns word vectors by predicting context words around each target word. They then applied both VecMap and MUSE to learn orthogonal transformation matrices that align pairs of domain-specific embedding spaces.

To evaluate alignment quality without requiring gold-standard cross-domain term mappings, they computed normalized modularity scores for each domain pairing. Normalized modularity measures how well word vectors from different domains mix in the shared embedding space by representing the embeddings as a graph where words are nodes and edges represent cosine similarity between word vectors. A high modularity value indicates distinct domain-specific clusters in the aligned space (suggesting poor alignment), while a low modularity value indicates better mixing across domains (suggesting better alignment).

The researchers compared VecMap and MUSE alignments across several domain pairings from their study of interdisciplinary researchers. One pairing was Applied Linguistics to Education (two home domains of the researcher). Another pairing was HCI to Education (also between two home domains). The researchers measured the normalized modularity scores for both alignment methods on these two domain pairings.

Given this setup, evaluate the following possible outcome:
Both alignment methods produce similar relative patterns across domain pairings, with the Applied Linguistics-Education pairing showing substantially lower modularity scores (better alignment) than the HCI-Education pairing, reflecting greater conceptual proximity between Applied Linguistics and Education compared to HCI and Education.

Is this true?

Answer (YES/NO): NO